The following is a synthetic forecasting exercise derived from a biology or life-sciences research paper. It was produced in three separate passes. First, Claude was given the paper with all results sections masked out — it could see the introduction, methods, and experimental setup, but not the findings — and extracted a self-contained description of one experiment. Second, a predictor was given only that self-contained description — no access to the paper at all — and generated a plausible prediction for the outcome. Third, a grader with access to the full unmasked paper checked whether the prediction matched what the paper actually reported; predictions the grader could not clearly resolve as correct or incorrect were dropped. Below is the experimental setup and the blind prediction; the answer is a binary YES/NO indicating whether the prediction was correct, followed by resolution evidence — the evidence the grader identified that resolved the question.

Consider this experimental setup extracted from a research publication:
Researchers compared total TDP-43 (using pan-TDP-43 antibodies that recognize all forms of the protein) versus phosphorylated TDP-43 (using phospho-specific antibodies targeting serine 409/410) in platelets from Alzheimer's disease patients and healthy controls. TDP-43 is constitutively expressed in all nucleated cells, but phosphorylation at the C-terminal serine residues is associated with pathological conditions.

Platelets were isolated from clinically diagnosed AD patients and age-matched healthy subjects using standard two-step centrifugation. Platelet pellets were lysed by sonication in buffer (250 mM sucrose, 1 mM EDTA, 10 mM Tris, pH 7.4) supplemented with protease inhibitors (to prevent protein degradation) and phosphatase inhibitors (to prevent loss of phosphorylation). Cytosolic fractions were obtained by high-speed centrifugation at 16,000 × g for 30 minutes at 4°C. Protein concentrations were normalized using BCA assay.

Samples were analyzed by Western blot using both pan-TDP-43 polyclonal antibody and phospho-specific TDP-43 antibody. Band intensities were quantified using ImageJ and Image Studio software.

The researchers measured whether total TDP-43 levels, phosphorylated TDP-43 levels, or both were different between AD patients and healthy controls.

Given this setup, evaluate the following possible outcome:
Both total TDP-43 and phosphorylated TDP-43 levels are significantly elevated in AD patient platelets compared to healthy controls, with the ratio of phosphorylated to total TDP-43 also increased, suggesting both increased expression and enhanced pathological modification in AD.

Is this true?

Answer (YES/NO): NO